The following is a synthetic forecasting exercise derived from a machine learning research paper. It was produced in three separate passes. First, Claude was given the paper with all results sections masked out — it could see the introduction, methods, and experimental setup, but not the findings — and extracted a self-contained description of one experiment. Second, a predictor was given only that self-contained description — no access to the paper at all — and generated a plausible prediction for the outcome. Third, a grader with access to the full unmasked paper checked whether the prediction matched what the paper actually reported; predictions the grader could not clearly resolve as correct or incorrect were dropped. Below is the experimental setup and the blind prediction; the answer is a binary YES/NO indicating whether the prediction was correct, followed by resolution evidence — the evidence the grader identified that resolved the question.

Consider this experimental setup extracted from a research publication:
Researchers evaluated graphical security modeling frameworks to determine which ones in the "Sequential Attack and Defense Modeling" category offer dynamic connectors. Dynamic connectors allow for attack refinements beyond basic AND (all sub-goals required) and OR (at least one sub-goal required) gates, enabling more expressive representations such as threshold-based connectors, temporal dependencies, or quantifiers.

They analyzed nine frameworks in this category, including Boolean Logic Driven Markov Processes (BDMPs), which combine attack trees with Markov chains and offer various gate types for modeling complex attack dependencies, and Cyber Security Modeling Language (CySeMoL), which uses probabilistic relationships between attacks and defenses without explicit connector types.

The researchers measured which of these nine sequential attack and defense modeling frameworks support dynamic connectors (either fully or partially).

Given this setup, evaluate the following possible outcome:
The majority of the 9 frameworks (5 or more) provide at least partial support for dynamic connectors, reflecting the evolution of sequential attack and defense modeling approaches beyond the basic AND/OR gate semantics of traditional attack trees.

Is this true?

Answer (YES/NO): NO